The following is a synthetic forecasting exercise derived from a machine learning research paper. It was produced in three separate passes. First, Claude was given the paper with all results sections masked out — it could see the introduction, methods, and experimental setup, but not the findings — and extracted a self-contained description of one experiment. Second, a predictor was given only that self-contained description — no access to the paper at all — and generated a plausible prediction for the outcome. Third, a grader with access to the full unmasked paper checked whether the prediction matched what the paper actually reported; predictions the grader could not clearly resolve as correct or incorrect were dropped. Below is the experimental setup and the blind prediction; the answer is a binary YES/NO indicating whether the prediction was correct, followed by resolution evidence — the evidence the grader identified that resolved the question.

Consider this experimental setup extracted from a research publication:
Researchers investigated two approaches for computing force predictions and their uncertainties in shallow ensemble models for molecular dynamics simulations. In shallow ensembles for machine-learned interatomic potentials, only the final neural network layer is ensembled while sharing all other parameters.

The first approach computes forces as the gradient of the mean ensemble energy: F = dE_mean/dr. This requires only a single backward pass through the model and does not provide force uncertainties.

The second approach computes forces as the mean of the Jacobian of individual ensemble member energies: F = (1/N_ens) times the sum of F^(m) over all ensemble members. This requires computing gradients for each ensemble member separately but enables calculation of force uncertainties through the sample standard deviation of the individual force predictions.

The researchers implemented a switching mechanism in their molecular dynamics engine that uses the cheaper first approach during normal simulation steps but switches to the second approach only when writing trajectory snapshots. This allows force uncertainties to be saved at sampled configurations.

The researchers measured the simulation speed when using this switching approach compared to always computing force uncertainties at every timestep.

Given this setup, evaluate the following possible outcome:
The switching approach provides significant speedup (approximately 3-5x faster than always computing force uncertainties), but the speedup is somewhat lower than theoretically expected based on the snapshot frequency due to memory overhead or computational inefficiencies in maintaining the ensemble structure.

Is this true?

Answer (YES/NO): NO